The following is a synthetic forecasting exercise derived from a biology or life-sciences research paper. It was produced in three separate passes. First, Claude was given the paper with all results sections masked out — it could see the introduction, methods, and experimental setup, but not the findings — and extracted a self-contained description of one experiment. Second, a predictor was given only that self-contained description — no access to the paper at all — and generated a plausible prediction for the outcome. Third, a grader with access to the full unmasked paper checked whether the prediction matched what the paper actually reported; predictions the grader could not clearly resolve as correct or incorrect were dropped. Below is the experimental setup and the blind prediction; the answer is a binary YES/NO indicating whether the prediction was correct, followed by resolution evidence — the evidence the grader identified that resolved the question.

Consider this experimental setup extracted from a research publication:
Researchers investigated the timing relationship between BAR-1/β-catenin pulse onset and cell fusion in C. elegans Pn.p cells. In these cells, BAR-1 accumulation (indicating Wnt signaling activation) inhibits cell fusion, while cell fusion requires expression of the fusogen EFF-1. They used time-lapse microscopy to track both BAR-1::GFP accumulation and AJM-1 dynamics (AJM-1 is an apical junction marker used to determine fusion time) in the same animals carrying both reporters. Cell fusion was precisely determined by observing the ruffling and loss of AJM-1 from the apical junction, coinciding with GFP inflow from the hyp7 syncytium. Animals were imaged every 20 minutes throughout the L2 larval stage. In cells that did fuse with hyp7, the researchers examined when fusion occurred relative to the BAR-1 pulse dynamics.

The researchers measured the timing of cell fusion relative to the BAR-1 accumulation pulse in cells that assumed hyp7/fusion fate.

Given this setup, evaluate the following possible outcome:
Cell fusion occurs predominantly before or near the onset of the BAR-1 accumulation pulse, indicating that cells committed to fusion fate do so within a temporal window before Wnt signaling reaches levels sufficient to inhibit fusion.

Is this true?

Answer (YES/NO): NO